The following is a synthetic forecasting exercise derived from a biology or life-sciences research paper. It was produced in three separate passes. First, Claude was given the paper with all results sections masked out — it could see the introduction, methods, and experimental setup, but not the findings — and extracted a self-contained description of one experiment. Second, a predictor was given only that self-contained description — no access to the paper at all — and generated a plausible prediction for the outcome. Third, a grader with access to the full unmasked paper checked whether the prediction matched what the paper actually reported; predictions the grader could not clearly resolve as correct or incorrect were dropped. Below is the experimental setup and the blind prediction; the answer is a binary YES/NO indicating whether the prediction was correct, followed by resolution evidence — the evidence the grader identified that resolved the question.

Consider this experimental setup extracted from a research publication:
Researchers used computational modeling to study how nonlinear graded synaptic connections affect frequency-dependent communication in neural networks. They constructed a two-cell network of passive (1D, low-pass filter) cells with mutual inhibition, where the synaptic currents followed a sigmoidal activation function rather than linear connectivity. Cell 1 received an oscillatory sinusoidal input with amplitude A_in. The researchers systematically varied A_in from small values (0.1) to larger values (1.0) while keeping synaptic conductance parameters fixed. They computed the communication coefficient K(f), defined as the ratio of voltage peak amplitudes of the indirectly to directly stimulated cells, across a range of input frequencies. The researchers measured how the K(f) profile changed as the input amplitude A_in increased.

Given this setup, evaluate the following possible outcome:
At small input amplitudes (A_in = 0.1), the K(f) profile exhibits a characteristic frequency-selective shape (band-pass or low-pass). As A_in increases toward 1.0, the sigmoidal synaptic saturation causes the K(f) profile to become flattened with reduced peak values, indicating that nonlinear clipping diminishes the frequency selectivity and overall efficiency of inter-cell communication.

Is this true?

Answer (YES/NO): NO